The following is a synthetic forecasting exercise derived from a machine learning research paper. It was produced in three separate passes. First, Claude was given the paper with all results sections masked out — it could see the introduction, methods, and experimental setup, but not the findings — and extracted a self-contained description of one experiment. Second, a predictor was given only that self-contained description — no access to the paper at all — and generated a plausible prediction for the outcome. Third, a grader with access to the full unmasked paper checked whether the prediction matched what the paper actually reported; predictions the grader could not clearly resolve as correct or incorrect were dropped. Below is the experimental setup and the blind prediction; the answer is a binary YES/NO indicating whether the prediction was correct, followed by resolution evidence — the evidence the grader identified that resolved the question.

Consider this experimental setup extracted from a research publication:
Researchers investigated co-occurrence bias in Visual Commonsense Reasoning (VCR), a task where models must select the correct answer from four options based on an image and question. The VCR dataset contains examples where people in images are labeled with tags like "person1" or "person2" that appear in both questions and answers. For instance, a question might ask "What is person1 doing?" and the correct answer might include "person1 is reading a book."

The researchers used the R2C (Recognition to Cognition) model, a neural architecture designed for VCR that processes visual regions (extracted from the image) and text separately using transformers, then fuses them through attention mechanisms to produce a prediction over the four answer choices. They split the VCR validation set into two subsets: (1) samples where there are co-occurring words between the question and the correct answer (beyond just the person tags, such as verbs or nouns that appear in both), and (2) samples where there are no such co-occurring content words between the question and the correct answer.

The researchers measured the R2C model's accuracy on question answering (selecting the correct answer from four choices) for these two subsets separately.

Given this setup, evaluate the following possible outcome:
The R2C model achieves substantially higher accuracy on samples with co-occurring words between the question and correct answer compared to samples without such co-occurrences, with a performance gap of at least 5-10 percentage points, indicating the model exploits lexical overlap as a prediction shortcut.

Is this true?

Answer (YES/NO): YES